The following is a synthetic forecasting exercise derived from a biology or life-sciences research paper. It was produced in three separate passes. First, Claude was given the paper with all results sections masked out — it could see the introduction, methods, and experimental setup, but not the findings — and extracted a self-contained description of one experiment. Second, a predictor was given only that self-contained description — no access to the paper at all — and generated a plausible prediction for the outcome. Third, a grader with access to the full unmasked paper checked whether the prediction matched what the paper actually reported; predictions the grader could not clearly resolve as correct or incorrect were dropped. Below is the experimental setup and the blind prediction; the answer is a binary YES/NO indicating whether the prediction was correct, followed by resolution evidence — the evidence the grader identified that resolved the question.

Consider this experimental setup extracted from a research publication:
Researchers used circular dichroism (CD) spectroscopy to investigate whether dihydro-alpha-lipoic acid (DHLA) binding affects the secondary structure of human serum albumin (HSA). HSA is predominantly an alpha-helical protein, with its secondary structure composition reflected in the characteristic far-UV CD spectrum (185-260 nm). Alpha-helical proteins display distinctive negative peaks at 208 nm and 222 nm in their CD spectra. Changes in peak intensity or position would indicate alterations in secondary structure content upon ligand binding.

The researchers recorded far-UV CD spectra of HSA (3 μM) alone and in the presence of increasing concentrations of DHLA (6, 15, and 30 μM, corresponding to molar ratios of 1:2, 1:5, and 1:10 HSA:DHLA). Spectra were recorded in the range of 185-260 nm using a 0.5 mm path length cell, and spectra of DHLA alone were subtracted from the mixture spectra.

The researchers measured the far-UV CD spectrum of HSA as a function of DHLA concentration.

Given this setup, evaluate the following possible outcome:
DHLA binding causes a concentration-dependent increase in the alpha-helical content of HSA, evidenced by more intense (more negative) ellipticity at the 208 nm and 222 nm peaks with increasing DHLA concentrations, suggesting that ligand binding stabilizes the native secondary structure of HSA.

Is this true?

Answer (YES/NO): NO